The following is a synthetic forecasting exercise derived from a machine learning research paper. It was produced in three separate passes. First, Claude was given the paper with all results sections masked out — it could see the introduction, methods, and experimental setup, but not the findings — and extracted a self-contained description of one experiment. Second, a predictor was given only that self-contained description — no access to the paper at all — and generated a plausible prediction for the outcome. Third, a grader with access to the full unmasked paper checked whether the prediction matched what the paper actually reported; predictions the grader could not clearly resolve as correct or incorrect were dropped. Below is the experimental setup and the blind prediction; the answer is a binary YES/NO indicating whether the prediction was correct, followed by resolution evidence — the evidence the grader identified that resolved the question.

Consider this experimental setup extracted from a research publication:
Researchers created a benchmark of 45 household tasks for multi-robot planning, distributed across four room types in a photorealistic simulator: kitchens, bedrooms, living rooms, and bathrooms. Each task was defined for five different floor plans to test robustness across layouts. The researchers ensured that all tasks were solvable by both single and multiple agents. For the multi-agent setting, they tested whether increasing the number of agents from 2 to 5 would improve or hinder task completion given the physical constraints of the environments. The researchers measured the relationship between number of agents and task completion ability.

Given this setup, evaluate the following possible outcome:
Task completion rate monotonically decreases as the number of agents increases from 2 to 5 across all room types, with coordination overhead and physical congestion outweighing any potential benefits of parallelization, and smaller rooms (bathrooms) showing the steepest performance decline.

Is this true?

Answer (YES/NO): NO